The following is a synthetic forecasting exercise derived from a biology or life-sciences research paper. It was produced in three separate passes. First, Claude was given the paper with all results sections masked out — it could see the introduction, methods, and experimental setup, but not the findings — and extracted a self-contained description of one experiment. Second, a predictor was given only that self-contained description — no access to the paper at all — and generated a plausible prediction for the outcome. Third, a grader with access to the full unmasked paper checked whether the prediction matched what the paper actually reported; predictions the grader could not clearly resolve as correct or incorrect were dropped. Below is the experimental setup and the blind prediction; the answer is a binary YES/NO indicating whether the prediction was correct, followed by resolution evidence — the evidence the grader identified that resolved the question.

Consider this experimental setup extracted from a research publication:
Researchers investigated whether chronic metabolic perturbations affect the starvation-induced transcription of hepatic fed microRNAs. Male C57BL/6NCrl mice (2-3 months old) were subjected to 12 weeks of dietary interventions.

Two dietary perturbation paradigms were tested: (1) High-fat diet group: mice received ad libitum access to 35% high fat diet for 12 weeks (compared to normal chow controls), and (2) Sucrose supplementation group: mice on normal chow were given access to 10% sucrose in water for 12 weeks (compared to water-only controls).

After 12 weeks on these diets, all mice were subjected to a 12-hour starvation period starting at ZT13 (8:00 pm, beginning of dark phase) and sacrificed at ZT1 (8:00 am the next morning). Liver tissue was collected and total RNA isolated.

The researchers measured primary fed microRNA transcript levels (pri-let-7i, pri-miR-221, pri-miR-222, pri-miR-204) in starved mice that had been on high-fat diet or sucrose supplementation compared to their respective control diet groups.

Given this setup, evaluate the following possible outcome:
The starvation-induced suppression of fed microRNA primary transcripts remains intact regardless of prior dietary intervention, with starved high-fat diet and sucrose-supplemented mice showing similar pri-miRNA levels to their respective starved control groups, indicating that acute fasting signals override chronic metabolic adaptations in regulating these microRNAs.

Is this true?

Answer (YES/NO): NO